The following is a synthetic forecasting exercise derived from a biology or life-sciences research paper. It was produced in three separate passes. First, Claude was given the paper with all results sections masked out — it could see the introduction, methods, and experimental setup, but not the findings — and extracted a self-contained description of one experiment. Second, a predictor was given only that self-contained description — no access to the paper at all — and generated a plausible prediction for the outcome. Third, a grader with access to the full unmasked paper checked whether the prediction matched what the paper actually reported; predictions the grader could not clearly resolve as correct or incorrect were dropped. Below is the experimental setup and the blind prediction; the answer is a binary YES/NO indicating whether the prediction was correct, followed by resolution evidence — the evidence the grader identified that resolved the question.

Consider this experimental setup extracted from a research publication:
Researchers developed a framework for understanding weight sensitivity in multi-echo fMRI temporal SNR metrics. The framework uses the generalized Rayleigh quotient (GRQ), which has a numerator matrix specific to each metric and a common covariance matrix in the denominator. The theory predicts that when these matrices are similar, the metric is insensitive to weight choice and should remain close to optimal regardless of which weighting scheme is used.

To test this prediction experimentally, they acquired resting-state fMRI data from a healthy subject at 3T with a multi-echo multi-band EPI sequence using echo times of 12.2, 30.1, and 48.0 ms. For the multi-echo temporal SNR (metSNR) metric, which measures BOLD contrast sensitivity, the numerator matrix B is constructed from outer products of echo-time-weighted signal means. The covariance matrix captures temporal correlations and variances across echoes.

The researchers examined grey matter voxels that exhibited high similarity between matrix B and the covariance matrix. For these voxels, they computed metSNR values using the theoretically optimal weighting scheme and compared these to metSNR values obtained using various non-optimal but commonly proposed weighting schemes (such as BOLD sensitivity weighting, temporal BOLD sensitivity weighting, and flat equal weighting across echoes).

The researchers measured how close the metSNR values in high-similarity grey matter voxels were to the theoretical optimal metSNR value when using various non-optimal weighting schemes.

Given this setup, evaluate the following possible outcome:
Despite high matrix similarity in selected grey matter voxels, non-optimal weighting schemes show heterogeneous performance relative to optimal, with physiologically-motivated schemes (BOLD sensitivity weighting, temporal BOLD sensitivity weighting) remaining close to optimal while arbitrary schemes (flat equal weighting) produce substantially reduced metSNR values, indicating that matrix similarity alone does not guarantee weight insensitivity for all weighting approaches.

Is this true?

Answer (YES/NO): NO